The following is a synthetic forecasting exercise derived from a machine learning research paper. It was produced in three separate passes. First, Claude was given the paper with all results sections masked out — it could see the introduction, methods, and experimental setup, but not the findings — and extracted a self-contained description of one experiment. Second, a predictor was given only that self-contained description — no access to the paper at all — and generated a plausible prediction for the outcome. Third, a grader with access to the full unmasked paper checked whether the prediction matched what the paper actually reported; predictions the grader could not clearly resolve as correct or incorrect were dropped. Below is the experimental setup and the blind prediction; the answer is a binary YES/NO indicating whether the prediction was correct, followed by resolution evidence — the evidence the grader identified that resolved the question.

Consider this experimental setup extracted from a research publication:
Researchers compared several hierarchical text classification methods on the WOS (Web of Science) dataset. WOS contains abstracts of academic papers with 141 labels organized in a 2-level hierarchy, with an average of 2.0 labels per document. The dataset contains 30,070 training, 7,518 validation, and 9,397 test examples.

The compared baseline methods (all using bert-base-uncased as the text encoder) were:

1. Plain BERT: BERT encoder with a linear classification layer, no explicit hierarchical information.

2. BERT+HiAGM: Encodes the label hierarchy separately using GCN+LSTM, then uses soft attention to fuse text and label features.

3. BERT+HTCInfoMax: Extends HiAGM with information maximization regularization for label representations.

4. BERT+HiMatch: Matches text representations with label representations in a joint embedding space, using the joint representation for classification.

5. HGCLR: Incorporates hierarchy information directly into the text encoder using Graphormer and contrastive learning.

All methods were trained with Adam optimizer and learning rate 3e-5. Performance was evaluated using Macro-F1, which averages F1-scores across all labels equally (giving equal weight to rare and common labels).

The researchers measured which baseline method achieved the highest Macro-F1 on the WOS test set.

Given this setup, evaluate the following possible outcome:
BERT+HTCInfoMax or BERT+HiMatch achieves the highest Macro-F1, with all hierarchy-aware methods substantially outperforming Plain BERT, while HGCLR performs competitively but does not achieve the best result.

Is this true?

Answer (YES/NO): NO